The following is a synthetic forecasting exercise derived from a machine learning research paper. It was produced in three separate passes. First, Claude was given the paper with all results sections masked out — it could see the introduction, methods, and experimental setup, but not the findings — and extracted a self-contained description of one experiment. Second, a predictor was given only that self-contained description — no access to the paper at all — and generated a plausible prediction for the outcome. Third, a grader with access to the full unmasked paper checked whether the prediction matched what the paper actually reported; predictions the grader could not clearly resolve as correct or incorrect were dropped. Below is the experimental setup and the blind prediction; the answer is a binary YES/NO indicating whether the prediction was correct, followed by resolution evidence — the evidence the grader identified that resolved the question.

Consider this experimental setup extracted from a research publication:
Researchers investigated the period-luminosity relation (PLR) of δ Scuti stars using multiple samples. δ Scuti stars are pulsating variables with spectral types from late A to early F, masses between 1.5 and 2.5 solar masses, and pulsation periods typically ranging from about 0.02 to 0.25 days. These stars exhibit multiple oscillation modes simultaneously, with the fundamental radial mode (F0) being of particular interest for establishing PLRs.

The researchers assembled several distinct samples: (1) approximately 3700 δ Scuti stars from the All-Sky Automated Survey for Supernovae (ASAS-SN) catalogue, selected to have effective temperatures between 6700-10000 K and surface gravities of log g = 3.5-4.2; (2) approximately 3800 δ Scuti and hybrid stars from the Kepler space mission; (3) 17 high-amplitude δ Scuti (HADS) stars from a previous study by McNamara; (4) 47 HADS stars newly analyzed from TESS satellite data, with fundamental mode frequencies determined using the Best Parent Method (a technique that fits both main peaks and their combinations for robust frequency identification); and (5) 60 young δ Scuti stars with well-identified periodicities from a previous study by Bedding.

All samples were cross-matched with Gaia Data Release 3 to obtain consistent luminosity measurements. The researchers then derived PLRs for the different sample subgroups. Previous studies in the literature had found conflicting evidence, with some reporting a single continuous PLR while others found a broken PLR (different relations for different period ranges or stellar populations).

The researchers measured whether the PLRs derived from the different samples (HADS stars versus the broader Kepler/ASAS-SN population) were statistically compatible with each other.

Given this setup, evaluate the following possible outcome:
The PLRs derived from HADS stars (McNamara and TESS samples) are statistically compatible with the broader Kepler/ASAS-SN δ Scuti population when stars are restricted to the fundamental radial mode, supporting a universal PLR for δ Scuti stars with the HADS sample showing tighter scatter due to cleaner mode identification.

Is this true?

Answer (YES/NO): YES